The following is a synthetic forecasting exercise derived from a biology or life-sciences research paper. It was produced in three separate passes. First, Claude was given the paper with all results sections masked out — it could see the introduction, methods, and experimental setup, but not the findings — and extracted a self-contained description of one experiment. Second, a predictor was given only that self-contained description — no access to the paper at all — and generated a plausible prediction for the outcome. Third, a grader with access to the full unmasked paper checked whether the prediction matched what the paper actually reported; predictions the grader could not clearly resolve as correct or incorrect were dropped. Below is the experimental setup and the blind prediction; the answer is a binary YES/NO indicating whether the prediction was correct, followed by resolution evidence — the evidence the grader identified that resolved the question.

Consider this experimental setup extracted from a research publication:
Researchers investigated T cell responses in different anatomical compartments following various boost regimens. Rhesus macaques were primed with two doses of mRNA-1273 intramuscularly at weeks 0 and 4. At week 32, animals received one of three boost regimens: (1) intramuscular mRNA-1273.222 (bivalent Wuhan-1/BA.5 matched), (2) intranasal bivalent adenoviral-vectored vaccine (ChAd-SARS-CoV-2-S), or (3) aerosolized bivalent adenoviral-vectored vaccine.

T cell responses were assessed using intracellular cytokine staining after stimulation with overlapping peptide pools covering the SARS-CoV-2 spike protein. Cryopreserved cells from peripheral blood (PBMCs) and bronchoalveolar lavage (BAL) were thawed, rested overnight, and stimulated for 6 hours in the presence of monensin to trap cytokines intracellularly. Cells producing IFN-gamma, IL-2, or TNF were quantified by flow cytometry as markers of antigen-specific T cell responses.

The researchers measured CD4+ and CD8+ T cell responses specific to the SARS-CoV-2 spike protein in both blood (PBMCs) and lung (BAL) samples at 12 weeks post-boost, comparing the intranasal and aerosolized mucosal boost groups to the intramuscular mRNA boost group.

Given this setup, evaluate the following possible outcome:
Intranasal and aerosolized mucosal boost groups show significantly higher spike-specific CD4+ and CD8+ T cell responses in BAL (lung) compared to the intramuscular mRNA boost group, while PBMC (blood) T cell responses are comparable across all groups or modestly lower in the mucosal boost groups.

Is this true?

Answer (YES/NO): NO